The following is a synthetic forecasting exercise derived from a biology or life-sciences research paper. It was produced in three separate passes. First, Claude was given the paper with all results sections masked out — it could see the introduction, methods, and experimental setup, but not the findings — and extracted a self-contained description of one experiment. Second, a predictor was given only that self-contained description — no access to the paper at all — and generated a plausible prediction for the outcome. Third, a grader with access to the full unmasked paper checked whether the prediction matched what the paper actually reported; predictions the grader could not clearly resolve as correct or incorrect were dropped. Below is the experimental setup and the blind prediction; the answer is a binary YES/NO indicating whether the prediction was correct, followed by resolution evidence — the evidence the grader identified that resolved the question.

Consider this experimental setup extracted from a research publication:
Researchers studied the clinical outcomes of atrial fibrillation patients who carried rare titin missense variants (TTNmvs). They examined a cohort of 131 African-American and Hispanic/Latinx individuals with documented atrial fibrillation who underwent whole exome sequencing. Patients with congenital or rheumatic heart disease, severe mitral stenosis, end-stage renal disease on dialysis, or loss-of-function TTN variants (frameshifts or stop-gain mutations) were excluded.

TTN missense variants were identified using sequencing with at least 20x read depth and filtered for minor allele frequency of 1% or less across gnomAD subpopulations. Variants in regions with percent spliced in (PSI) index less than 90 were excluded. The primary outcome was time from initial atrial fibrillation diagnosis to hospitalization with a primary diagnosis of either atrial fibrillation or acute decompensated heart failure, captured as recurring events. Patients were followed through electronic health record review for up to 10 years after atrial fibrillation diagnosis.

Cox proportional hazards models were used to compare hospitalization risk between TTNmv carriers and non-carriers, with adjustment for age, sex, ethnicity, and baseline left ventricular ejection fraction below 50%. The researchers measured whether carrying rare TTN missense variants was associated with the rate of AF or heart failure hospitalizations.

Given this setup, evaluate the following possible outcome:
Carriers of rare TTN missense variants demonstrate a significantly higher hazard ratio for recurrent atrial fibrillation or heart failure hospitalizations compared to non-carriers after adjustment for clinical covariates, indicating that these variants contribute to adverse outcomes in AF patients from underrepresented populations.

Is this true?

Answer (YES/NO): YES